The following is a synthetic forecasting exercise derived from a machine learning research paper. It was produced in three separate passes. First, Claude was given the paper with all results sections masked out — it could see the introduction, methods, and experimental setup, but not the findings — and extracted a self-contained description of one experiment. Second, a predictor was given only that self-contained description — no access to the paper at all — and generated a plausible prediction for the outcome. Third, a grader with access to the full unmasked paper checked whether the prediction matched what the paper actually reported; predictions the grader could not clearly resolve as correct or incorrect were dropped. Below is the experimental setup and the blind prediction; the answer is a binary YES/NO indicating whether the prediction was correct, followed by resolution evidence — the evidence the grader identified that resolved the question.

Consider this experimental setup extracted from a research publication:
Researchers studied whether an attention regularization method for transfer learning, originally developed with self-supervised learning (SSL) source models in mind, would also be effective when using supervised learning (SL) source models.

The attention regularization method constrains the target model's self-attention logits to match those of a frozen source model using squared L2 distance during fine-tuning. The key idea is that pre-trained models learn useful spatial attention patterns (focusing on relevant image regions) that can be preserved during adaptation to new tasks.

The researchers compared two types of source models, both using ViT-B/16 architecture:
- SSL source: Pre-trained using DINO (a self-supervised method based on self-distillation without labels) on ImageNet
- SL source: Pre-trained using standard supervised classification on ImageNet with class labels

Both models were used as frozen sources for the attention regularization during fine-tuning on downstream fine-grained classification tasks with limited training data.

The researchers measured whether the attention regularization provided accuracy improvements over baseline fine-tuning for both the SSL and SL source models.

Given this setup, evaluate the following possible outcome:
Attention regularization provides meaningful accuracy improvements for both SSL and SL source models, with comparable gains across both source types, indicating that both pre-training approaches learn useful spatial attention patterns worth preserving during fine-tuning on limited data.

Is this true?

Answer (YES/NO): YES